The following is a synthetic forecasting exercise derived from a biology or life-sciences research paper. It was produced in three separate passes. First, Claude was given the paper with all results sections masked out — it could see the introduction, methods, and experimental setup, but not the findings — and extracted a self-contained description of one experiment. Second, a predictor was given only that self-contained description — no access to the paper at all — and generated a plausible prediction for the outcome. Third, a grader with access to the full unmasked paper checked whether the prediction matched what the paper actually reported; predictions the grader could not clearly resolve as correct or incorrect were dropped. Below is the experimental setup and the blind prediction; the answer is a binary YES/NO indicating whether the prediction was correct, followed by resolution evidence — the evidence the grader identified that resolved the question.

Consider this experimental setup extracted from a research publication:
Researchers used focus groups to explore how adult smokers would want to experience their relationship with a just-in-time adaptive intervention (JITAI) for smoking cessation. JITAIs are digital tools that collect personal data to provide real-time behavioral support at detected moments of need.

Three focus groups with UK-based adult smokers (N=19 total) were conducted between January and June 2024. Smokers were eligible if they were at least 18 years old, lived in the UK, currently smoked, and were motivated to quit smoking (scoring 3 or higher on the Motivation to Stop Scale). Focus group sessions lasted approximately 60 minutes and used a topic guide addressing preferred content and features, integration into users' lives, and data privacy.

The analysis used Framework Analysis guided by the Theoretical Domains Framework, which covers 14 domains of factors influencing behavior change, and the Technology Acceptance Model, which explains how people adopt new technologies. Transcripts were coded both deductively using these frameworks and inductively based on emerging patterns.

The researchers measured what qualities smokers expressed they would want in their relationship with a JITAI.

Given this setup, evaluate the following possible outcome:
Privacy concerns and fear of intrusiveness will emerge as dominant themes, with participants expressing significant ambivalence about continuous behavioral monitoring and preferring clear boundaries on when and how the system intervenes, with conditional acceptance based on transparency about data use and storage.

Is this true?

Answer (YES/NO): NO